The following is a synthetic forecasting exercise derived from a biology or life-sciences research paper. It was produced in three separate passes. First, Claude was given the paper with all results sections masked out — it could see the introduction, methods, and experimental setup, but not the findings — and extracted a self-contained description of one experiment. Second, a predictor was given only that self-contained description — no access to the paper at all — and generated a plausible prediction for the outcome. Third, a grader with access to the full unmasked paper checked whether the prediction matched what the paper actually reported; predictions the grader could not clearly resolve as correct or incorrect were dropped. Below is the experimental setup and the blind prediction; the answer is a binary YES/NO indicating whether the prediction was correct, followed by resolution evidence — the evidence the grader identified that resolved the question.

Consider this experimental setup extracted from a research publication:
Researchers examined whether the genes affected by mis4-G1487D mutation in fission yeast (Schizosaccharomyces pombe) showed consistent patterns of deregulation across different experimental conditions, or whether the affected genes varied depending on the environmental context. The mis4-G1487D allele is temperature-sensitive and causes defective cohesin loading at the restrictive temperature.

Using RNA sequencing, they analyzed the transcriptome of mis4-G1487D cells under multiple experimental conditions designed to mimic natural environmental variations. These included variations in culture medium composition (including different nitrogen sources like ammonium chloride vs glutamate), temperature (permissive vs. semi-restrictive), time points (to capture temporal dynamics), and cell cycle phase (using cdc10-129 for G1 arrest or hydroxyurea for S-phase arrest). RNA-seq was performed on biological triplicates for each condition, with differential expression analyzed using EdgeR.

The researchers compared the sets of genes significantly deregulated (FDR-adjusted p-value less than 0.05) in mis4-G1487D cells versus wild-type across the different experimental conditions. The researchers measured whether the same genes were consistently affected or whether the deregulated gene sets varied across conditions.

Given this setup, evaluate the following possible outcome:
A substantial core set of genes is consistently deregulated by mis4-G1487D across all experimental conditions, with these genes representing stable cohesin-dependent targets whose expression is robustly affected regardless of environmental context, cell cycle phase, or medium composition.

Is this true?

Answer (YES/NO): NO